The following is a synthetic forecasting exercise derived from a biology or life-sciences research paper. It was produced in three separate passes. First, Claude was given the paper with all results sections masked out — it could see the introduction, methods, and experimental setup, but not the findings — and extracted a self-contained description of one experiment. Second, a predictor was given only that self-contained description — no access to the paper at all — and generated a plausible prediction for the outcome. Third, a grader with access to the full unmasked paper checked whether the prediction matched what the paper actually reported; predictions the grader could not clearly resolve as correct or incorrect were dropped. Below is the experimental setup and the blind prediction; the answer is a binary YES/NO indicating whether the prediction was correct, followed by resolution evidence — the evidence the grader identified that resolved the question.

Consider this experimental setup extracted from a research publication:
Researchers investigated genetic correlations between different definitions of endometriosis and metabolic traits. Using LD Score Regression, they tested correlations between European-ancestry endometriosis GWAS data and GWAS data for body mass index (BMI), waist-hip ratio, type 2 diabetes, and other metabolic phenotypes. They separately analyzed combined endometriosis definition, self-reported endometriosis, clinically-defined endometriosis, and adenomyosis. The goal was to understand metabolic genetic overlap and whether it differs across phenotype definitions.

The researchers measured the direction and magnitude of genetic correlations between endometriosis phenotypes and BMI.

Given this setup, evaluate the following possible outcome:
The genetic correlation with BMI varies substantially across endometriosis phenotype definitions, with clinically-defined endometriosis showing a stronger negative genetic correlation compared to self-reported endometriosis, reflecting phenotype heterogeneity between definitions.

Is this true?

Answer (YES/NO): NO